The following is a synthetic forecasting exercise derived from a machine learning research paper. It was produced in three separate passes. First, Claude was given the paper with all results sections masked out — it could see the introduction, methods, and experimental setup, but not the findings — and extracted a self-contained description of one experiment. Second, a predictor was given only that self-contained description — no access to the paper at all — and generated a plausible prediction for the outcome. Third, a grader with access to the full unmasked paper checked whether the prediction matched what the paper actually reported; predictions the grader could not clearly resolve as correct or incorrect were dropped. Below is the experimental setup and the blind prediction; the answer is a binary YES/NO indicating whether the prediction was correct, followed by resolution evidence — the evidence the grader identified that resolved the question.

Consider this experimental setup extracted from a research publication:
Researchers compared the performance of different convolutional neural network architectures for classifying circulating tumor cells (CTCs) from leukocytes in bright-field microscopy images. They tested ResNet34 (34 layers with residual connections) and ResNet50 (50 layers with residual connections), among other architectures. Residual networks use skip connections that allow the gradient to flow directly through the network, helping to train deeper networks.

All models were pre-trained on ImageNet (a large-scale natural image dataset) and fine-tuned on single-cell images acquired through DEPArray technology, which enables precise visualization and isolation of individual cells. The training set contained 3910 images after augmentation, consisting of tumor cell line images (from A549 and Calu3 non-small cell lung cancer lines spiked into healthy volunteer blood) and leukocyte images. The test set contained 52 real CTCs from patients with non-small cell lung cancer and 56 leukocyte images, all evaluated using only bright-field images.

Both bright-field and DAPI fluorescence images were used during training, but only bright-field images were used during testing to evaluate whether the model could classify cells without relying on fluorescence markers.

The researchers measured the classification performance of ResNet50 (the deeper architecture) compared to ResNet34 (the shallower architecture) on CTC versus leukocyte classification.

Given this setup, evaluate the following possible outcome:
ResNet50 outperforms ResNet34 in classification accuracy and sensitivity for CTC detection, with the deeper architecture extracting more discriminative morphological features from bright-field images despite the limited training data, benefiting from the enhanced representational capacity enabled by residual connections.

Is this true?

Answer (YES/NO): YES